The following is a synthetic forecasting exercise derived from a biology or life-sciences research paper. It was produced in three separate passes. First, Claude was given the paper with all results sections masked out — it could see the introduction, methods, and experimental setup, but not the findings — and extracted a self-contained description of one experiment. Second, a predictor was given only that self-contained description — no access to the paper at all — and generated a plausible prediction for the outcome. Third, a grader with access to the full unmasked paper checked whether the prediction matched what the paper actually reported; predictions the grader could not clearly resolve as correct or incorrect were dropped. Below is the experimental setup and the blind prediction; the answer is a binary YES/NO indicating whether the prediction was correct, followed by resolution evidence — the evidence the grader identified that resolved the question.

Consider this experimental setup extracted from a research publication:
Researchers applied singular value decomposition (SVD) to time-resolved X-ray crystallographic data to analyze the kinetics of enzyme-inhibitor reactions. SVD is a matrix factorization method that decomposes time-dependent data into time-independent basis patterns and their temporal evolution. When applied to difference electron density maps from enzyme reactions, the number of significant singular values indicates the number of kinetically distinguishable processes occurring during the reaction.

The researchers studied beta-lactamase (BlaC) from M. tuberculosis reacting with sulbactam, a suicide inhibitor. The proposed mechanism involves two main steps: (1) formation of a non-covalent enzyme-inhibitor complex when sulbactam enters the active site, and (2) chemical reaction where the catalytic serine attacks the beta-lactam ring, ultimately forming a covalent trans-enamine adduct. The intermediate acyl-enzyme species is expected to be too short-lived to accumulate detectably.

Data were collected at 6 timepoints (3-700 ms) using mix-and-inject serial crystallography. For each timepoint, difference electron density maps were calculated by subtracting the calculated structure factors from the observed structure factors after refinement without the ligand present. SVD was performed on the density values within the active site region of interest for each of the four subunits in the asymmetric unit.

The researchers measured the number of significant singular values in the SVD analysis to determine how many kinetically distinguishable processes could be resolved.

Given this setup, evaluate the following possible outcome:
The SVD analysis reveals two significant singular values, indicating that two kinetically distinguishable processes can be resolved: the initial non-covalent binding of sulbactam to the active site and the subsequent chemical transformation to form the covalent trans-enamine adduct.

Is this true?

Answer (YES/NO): NO